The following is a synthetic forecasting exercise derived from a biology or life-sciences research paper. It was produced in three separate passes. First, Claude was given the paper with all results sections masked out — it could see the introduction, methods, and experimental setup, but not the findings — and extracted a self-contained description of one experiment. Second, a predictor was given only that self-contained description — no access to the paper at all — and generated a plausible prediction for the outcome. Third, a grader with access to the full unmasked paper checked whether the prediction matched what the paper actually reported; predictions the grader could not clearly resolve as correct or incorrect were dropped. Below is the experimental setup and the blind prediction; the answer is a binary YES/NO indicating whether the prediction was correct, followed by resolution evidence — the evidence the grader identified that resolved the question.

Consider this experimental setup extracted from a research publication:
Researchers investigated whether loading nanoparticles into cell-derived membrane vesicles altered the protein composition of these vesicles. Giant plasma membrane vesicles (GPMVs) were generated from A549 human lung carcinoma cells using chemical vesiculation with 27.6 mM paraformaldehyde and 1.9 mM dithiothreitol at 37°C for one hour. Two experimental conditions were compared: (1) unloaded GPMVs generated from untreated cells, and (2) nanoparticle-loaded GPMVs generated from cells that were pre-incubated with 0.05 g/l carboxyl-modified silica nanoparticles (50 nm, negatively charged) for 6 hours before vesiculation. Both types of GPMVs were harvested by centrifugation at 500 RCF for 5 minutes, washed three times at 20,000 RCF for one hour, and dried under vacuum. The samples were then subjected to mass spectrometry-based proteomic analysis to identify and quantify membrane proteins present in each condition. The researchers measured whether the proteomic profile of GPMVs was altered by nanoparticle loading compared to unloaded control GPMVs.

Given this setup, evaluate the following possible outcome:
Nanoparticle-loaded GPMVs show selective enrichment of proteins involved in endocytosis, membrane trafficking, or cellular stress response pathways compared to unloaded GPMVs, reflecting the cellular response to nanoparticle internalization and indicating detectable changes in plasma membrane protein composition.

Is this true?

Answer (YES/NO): NO